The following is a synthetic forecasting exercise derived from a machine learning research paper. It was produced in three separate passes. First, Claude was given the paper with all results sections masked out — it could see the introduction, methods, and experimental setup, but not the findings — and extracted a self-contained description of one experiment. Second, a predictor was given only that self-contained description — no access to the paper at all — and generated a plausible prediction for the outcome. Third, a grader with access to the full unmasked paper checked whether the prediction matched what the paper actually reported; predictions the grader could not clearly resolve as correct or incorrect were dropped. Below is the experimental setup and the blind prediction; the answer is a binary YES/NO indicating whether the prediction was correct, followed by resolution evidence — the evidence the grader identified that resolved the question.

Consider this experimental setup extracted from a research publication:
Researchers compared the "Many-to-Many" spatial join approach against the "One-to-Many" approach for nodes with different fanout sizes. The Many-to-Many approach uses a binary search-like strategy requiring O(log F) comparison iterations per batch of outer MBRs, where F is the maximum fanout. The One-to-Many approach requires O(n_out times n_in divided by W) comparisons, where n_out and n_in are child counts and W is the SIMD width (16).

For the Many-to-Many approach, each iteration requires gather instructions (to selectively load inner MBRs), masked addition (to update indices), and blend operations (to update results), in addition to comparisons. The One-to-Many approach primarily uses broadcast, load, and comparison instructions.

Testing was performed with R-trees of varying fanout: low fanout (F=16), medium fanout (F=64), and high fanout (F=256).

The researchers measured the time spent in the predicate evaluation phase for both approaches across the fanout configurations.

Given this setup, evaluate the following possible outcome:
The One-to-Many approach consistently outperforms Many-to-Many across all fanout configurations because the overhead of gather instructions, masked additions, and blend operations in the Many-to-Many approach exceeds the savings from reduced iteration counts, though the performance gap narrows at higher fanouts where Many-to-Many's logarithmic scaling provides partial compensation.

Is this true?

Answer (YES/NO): NO